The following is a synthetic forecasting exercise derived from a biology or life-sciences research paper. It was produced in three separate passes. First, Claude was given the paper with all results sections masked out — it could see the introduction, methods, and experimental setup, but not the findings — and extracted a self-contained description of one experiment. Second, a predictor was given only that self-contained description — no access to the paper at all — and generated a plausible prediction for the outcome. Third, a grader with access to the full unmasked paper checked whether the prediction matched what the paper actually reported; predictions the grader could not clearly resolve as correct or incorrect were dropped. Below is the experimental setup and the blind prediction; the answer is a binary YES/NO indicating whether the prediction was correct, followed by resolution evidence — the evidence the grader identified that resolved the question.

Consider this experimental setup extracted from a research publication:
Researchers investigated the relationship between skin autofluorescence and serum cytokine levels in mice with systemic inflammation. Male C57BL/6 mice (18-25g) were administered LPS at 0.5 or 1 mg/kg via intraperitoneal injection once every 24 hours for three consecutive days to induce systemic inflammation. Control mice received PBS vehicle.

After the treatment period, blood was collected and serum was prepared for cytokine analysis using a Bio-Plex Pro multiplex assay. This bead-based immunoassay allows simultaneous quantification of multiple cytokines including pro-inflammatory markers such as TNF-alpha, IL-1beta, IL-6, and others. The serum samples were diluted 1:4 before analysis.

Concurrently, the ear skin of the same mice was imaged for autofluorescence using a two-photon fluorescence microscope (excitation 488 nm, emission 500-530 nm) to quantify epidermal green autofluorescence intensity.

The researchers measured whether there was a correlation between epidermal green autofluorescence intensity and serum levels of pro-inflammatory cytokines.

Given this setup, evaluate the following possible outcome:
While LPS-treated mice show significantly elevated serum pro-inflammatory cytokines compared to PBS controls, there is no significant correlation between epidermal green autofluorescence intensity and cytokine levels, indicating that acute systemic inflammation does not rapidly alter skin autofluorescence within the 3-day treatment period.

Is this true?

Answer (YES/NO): NO